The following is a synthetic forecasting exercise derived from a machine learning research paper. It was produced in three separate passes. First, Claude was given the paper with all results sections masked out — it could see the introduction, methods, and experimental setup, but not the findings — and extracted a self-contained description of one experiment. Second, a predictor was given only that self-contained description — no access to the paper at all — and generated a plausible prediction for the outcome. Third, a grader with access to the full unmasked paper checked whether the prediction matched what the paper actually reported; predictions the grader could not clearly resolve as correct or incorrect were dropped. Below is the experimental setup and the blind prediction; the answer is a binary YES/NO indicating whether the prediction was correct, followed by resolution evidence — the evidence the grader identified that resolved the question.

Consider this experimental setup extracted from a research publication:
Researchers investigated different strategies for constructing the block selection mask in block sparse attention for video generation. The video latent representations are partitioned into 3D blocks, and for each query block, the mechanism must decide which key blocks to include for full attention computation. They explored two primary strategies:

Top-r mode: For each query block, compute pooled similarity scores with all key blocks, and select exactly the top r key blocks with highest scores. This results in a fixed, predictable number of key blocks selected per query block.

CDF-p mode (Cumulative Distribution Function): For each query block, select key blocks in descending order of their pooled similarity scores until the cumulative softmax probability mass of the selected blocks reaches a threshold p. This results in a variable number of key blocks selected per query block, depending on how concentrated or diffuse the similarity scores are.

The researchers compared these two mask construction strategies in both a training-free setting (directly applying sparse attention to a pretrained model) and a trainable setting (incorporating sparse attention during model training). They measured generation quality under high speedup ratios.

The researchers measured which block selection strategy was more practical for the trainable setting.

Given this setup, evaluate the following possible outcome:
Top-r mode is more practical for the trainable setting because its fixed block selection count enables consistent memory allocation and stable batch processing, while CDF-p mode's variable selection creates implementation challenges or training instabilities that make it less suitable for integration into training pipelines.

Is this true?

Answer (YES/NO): NO